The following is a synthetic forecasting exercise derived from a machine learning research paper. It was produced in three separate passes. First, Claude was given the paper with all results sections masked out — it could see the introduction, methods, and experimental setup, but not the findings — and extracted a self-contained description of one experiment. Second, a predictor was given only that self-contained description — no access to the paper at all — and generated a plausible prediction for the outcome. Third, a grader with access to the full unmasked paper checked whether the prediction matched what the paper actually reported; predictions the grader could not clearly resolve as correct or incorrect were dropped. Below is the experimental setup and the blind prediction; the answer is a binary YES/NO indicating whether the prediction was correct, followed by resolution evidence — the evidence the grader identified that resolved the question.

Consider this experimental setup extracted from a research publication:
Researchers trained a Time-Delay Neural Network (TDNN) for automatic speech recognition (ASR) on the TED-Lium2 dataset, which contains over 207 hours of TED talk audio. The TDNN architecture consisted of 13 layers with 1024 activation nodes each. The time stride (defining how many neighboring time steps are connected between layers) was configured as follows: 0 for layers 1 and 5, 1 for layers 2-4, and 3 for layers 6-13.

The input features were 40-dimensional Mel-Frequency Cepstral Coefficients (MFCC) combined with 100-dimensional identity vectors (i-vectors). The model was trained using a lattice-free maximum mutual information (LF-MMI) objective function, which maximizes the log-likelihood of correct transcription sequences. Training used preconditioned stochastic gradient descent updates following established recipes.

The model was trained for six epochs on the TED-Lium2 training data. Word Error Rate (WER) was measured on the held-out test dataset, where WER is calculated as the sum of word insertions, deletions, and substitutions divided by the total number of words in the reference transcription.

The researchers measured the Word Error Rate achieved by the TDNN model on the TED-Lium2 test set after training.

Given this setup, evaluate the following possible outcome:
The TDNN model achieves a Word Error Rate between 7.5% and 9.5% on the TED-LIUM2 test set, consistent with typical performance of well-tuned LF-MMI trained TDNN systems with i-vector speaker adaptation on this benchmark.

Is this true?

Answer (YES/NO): YES